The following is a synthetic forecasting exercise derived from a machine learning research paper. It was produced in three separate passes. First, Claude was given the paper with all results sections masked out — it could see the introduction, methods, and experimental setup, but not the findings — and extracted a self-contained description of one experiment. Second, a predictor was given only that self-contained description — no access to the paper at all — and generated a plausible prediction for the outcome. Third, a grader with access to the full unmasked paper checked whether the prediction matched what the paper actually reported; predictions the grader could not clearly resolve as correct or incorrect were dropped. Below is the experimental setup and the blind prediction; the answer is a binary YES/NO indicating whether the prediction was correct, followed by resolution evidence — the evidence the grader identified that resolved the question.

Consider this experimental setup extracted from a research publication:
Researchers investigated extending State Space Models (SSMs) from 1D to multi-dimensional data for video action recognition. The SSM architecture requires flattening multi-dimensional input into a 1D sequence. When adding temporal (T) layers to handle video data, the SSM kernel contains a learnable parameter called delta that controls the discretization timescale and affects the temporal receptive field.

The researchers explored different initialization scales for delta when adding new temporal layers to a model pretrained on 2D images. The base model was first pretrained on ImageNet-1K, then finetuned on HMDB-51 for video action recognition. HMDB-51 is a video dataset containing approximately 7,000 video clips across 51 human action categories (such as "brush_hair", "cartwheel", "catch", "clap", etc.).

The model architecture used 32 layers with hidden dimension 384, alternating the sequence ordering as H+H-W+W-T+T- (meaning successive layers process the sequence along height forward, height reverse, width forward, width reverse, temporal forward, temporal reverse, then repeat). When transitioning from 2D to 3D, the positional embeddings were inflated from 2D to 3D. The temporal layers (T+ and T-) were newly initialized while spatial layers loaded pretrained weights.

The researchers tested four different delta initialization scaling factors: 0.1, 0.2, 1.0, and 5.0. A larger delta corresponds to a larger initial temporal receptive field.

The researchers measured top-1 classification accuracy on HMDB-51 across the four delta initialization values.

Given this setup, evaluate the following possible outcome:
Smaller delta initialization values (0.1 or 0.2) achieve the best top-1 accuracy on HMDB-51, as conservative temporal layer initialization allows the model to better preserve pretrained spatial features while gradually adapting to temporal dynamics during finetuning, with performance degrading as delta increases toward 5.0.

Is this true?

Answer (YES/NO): NO